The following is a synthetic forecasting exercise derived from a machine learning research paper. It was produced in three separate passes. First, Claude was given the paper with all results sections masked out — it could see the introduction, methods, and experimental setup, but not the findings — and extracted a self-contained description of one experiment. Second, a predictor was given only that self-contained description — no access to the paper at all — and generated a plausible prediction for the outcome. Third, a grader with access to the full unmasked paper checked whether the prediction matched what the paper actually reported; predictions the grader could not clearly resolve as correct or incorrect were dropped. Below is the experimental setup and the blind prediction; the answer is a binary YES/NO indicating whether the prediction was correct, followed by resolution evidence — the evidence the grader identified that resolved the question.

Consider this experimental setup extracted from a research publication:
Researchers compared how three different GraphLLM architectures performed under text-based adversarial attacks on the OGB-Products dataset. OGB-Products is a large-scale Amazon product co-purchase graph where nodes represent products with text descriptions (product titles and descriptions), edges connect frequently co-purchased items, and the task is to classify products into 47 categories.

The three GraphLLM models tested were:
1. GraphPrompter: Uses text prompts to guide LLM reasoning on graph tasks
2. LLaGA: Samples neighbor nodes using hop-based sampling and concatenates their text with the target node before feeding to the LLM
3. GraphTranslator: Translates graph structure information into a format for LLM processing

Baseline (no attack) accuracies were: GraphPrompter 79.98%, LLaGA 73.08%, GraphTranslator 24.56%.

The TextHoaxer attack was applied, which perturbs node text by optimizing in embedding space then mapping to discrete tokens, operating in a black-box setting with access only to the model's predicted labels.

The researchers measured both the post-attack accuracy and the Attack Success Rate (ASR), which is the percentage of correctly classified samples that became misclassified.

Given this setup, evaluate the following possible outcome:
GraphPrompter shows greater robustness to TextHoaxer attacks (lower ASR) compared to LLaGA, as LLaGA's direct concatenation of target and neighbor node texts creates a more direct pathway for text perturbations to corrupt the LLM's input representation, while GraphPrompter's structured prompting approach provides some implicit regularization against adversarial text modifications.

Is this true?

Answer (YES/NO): YES